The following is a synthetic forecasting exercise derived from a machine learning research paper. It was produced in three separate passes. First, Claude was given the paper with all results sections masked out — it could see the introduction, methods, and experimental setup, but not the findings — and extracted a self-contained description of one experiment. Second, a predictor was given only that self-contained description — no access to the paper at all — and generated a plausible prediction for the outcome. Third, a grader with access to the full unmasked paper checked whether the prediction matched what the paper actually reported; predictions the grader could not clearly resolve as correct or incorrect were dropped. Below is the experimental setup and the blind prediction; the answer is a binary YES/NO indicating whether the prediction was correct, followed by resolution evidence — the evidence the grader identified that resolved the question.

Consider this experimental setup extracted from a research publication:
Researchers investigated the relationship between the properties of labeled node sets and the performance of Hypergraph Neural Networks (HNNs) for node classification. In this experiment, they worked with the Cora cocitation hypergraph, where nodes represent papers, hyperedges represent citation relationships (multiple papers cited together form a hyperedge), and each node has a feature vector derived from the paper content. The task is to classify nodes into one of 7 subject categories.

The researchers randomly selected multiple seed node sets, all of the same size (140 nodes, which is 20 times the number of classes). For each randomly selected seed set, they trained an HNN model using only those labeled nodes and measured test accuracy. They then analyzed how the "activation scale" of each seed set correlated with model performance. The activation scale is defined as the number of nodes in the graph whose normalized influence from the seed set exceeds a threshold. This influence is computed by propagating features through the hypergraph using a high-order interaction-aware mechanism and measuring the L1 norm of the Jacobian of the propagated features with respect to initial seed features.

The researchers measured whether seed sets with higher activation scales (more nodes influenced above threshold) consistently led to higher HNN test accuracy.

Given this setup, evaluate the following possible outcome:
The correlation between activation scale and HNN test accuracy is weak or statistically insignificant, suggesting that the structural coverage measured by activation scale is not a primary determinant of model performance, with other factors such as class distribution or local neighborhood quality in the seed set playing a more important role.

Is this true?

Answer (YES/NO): NO